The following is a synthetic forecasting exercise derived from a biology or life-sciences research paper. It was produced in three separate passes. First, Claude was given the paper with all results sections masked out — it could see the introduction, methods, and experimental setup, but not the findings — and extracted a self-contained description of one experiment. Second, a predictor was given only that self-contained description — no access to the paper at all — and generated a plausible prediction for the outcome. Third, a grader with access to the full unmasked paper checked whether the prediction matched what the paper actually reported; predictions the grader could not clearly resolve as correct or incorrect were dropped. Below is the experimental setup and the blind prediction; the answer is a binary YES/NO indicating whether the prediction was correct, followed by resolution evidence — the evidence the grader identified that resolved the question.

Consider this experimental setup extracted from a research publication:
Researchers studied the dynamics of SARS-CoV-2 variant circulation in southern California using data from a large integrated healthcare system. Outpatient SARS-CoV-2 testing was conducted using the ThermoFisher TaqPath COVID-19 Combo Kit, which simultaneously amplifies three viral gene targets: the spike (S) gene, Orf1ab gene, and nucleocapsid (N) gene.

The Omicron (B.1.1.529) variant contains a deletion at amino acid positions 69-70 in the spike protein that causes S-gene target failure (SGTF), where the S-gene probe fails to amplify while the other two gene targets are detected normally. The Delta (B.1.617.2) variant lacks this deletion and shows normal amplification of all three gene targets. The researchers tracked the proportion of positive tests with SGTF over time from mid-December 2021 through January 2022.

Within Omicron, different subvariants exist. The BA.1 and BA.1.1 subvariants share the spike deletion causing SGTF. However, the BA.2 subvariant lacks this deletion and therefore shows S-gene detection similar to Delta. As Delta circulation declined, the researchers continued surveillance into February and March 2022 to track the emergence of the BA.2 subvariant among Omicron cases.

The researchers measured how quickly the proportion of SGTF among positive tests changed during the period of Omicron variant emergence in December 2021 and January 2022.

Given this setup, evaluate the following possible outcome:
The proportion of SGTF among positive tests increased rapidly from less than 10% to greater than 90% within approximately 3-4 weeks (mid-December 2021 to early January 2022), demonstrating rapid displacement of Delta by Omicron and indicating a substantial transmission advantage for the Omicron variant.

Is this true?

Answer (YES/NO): YES